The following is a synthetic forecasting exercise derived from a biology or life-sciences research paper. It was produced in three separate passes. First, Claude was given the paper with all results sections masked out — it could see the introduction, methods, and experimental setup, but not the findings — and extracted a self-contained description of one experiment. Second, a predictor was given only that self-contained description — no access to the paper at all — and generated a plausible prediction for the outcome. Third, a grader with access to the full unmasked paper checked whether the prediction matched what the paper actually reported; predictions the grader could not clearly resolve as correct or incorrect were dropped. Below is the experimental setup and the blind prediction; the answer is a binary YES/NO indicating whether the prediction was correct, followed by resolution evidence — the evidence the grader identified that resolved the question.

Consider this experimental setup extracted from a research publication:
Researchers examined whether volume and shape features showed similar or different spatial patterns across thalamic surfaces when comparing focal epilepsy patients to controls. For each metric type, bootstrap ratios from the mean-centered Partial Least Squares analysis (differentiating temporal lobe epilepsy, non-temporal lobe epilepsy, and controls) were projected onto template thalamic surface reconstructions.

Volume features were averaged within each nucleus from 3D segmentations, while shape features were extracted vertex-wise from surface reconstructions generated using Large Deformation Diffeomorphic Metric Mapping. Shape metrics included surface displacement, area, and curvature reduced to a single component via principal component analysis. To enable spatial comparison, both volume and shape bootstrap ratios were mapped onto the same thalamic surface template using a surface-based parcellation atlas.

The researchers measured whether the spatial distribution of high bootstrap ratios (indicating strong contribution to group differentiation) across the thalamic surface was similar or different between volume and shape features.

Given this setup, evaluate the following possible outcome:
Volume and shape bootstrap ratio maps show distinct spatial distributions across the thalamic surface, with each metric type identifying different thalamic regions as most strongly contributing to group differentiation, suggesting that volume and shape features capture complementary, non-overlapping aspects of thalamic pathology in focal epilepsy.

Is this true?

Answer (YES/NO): NO